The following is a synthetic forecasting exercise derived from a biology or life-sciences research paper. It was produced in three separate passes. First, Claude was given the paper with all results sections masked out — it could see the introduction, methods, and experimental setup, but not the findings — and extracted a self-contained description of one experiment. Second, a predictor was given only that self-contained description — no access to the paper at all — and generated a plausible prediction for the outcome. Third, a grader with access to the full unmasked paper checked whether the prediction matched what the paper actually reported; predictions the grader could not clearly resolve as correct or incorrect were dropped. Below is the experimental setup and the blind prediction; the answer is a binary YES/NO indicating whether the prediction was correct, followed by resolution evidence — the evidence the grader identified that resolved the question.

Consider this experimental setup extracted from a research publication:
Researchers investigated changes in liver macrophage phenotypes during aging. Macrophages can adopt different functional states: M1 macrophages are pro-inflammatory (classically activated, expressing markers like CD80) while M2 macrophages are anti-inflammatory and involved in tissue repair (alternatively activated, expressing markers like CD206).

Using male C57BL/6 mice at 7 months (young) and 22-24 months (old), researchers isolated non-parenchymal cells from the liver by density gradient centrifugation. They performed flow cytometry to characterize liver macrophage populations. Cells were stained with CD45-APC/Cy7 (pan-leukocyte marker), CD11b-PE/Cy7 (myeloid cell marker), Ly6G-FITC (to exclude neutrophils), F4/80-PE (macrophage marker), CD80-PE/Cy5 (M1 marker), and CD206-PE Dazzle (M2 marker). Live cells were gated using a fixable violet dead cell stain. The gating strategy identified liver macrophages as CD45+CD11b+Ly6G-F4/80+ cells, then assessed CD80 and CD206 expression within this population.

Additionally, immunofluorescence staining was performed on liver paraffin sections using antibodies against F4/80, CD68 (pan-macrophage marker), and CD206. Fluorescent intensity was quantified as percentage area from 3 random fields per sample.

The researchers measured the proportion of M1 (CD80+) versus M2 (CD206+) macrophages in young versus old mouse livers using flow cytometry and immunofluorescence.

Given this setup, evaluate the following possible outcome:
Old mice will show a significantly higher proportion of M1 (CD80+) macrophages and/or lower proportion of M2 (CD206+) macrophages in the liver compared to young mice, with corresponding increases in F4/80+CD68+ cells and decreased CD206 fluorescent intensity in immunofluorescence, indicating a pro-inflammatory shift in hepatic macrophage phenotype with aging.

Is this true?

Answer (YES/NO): YES